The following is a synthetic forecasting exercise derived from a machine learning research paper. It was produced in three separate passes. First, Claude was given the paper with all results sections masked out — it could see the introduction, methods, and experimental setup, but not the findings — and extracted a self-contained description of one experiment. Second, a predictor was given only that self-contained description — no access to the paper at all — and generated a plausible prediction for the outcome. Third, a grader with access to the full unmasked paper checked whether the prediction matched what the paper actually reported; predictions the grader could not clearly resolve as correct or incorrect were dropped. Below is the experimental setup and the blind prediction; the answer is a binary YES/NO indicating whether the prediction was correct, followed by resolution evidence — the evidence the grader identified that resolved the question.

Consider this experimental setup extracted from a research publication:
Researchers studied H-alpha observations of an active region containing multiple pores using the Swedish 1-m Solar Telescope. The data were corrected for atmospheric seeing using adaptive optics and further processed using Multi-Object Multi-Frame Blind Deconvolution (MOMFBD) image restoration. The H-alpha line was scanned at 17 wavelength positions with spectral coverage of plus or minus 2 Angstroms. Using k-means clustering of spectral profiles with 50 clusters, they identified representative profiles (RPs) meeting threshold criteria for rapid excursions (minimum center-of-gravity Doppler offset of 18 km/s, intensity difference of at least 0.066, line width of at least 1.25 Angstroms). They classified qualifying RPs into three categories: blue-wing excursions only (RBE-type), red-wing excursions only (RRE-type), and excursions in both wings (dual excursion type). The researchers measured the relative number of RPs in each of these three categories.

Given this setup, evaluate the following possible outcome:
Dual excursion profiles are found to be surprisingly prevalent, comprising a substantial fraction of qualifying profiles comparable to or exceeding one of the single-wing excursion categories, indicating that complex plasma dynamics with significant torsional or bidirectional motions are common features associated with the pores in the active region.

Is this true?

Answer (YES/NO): NO